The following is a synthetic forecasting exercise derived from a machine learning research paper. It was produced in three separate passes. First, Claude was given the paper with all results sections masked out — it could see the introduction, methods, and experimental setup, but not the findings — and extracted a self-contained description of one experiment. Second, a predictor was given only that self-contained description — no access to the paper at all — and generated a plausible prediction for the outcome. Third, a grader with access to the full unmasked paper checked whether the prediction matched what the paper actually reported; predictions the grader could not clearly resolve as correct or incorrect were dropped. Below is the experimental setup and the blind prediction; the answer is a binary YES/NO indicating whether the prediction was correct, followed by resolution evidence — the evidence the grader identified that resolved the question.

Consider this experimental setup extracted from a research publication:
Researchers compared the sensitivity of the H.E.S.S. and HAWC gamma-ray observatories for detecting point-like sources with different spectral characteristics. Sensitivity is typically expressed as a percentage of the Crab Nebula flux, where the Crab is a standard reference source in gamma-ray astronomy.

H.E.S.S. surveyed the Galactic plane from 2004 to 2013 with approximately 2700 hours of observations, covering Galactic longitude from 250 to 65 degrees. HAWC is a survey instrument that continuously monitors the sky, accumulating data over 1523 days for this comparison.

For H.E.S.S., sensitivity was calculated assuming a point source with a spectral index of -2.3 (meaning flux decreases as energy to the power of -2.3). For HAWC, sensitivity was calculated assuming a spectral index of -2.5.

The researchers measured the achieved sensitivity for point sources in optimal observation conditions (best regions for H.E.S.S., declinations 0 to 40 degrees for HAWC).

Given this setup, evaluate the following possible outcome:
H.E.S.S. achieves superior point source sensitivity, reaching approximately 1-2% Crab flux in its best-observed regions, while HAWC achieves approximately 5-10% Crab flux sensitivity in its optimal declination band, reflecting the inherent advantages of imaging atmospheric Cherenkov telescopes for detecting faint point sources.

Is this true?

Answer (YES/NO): NO